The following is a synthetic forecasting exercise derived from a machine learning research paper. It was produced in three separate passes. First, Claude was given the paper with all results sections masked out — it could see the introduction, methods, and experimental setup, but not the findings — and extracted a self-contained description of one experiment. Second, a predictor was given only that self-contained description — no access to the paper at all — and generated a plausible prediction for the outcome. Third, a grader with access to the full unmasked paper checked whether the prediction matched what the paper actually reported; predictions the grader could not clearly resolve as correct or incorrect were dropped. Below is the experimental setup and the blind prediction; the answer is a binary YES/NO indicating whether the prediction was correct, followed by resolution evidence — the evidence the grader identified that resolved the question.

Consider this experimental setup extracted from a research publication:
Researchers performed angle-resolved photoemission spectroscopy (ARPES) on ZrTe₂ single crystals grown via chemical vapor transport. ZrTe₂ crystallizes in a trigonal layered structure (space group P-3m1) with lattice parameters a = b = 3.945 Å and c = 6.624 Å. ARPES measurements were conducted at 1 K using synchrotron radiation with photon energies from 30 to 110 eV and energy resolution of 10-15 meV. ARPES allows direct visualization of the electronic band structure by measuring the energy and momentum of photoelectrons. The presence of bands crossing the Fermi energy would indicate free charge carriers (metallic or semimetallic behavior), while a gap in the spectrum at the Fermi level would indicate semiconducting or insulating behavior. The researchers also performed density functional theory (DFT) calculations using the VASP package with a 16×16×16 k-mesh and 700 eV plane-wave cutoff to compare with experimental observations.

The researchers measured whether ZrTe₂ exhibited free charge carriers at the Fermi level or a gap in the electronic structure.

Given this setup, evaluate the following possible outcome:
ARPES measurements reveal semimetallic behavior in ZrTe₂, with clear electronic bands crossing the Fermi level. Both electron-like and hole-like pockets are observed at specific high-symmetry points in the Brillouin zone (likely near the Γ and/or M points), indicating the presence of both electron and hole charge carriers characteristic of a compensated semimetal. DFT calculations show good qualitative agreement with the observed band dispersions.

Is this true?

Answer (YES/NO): YES